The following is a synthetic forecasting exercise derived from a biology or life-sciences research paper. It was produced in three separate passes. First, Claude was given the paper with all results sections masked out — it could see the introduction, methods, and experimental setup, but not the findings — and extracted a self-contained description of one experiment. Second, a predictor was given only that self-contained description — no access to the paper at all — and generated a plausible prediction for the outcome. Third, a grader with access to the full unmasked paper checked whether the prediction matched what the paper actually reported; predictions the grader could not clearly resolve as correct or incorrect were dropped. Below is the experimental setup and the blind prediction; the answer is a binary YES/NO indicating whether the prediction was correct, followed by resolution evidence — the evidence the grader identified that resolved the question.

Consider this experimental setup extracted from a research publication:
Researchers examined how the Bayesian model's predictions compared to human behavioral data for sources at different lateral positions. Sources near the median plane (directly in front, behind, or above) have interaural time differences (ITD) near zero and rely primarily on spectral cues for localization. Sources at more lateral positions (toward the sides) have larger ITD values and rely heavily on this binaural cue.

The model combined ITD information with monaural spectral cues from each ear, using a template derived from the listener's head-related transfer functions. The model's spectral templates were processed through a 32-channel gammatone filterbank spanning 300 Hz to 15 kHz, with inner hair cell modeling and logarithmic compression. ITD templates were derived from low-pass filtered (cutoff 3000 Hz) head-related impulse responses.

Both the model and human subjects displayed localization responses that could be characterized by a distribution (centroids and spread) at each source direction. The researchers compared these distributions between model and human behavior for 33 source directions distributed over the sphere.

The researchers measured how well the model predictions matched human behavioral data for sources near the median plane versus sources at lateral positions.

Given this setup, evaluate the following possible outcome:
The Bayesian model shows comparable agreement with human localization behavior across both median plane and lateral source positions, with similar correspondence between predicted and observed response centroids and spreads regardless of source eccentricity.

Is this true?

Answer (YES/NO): NO